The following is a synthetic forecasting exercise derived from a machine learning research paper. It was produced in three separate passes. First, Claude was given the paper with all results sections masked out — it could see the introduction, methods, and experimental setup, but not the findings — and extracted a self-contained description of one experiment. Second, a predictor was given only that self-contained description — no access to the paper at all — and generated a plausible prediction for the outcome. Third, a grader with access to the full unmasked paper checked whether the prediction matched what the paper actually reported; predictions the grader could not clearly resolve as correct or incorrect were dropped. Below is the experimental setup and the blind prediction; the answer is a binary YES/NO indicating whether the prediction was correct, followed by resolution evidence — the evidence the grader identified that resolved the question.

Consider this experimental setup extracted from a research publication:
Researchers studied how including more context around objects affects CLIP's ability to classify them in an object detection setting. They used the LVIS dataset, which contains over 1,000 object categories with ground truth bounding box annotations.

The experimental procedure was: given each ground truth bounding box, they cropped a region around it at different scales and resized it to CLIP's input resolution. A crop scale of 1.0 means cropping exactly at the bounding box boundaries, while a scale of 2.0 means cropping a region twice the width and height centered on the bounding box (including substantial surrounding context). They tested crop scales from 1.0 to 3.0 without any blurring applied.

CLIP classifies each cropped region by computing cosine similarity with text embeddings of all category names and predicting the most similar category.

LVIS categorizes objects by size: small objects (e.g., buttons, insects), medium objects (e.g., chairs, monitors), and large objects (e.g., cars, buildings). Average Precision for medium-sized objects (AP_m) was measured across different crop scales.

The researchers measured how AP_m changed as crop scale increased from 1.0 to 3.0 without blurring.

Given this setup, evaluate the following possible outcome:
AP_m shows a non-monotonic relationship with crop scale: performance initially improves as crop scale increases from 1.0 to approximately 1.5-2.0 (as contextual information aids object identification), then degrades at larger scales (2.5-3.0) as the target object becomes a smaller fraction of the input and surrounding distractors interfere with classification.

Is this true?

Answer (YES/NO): NO